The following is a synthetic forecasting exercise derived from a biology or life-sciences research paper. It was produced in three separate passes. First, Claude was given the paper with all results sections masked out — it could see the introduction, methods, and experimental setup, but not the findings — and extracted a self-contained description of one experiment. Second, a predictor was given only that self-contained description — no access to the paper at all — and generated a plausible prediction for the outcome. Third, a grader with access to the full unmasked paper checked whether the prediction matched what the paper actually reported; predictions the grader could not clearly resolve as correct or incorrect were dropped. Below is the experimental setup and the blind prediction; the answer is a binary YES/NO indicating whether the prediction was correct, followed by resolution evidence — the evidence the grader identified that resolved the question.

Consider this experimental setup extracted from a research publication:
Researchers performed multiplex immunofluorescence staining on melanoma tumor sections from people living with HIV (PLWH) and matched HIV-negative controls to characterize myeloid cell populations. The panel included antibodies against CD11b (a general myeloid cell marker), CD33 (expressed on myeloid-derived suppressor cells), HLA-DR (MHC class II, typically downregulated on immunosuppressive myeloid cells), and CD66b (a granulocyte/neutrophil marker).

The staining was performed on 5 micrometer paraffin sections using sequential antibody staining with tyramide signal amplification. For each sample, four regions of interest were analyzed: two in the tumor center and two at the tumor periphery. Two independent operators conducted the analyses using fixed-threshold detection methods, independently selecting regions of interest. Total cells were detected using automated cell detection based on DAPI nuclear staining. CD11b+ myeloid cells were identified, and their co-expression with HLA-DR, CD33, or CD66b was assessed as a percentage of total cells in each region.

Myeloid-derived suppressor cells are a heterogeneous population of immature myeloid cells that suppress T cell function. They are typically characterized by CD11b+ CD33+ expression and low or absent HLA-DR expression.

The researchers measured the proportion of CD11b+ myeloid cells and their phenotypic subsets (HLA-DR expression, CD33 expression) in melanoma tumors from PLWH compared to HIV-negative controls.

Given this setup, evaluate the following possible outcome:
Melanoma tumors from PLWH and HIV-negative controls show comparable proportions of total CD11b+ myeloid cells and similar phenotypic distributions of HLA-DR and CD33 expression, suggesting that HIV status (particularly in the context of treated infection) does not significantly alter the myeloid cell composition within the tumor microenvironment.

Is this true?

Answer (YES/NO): NO